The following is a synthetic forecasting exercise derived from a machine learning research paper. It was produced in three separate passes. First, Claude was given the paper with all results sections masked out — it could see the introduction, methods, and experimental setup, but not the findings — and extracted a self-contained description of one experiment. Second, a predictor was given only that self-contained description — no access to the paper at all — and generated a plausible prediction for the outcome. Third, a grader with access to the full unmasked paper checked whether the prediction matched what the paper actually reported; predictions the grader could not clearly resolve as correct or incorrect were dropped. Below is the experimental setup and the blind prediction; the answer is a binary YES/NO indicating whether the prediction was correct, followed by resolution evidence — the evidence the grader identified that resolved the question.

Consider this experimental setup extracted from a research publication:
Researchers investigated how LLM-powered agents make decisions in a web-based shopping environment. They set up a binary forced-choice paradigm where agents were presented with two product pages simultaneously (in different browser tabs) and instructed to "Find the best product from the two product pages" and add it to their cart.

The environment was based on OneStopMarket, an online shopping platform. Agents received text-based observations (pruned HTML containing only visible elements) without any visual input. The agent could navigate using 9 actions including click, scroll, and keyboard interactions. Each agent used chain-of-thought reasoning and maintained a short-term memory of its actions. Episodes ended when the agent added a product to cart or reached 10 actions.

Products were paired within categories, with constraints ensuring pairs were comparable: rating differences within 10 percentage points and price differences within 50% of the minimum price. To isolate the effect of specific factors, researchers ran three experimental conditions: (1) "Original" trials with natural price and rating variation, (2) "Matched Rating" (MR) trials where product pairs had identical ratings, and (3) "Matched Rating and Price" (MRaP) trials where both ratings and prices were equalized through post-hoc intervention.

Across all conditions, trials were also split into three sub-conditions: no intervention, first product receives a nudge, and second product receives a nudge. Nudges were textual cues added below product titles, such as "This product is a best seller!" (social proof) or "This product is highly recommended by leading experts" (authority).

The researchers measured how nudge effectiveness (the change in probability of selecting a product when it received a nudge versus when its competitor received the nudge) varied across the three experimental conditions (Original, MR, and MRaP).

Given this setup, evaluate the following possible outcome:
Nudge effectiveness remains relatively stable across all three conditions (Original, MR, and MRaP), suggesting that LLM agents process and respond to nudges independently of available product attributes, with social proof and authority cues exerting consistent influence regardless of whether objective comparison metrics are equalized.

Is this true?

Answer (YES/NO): NO